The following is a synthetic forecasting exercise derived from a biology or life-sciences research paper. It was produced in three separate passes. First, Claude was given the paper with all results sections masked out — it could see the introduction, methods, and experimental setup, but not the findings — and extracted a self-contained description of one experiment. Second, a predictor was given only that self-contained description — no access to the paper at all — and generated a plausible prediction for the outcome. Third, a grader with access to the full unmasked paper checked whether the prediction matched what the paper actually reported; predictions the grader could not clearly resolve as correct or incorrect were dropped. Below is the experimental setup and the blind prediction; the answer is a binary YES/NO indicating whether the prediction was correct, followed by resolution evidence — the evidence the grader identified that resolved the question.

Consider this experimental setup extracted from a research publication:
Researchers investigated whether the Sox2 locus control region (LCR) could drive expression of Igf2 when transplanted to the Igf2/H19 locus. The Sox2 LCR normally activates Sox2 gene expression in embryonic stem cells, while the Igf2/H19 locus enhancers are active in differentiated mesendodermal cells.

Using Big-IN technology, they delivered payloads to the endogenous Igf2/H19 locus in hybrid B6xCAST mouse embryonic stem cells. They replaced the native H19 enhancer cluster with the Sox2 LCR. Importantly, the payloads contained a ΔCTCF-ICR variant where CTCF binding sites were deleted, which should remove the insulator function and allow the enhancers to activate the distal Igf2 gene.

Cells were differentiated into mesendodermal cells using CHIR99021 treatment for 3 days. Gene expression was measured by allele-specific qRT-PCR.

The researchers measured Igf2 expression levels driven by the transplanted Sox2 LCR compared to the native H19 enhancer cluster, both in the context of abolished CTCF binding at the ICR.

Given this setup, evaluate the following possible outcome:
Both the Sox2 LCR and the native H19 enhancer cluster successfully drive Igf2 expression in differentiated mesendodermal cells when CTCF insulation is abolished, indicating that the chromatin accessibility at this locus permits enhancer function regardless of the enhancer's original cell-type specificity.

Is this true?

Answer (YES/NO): NO